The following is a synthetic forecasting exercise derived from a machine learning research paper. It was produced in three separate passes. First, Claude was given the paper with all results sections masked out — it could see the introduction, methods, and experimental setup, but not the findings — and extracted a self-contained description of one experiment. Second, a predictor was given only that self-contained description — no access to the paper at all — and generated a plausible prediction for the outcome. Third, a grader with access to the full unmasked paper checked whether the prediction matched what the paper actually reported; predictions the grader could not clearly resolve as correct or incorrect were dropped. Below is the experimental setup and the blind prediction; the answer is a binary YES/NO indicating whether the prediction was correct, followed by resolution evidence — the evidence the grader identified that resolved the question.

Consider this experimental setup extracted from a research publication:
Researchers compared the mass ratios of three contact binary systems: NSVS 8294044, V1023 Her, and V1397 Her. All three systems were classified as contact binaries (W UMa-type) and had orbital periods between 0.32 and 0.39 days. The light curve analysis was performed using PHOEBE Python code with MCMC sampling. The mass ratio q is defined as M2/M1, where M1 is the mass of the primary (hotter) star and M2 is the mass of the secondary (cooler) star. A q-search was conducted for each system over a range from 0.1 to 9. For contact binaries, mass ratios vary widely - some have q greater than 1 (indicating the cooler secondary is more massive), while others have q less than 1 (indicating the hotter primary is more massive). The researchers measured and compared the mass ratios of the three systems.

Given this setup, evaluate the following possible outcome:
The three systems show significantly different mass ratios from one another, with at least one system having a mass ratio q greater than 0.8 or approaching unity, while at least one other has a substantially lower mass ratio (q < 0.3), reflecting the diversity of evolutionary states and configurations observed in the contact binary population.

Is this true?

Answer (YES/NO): NO